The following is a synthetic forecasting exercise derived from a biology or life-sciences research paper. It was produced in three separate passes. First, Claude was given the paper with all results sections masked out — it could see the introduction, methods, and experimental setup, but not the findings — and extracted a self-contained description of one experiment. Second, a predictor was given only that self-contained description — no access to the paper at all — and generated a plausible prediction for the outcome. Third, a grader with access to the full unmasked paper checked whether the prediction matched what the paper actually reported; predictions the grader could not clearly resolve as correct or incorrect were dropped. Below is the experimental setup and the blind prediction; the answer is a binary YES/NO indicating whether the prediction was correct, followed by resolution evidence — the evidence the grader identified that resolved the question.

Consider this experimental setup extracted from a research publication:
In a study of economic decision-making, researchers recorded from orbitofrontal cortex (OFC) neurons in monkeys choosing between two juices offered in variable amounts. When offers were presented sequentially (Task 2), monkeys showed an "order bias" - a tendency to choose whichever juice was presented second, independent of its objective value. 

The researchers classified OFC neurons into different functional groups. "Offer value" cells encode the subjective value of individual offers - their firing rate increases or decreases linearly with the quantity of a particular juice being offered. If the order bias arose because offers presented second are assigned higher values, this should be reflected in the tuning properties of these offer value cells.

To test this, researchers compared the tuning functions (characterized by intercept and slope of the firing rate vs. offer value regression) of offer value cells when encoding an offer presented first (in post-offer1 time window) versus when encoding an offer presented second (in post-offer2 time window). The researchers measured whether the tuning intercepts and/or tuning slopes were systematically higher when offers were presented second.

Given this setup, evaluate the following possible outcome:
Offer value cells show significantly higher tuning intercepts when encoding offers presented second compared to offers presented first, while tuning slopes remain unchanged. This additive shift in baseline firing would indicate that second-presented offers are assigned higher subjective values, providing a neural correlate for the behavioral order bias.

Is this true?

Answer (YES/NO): NO